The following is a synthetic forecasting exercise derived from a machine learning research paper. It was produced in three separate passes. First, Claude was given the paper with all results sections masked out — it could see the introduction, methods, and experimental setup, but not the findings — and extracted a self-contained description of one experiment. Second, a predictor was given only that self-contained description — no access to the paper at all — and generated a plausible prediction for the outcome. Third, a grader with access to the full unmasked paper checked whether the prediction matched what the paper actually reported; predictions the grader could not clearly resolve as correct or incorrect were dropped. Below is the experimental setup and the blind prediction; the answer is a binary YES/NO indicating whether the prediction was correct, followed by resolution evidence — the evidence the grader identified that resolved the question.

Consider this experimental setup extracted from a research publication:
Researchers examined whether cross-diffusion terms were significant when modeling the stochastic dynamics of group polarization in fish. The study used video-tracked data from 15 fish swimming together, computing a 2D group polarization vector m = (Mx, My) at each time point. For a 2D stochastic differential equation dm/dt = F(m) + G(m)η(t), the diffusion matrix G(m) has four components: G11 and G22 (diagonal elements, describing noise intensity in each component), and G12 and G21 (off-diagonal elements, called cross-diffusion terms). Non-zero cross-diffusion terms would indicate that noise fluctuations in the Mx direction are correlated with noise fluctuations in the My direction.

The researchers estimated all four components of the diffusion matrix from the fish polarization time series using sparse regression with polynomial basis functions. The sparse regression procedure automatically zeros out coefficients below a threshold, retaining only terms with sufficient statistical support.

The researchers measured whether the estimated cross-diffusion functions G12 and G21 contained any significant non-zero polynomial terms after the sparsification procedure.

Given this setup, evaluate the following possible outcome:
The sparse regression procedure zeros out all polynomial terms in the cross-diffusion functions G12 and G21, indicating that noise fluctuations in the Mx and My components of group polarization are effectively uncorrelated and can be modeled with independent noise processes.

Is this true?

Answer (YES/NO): YES